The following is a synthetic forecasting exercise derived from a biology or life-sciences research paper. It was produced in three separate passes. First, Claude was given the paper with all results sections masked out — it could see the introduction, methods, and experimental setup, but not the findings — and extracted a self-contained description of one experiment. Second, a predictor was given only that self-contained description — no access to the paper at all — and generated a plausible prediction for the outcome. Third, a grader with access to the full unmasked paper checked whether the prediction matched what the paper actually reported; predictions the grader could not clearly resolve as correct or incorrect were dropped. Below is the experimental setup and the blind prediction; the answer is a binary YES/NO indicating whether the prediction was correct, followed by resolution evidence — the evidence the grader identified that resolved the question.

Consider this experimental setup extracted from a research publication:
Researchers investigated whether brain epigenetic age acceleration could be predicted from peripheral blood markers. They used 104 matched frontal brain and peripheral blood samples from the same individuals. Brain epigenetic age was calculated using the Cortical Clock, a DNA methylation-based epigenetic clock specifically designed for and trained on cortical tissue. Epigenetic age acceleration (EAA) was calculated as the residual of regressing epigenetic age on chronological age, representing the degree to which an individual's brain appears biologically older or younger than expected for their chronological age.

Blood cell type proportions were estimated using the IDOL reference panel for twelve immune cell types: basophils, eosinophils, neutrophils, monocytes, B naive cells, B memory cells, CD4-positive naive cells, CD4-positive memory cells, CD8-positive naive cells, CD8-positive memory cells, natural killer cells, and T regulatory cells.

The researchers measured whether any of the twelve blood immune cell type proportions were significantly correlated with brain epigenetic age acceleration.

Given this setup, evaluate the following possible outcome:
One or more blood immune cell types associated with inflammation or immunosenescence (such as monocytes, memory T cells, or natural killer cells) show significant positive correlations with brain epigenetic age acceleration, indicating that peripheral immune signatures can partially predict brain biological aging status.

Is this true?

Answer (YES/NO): NO